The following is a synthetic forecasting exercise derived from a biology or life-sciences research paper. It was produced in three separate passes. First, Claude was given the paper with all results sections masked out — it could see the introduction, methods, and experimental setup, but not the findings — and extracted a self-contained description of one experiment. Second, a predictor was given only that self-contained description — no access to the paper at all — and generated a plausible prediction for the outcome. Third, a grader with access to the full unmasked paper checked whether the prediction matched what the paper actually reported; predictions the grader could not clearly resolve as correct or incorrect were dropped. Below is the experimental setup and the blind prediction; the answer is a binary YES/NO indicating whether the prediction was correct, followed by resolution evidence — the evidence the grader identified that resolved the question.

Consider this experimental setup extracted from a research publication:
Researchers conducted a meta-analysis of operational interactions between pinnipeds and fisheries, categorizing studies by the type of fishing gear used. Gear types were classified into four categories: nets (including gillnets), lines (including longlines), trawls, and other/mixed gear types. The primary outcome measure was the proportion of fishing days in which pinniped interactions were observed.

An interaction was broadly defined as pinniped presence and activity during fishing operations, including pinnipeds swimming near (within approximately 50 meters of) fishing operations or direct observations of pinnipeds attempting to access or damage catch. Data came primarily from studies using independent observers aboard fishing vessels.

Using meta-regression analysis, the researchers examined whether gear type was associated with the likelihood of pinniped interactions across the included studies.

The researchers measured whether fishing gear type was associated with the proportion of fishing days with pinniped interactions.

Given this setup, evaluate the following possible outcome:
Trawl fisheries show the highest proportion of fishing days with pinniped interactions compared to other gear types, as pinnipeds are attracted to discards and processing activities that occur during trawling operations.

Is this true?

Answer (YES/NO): NO